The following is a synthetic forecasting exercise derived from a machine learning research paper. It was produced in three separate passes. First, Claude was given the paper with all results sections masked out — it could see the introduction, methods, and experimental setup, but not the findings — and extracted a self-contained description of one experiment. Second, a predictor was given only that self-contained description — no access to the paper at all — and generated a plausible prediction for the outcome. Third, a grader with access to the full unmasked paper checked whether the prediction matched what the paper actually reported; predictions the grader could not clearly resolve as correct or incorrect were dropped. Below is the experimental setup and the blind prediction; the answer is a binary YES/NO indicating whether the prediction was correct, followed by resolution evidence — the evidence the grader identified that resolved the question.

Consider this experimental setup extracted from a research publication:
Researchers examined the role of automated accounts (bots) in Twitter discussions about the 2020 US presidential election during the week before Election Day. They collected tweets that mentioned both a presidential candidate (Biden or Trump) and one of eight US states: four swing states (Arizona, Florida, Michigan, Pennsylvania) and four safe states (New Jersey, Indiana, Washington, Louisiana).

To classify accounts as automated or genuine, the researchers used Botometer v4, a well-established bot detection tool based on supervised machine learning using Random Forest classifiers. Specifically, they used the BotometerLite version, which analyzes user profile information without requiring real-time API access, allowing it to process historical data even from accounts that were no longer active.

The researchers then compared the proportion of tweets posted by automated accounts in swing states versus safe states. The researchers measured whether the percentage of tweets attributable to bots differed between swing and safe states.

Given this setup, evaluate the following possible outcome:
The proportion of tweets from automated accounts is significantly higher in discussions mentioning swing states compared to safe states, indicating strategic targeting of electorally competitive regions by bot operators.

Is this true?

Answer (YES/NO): NO